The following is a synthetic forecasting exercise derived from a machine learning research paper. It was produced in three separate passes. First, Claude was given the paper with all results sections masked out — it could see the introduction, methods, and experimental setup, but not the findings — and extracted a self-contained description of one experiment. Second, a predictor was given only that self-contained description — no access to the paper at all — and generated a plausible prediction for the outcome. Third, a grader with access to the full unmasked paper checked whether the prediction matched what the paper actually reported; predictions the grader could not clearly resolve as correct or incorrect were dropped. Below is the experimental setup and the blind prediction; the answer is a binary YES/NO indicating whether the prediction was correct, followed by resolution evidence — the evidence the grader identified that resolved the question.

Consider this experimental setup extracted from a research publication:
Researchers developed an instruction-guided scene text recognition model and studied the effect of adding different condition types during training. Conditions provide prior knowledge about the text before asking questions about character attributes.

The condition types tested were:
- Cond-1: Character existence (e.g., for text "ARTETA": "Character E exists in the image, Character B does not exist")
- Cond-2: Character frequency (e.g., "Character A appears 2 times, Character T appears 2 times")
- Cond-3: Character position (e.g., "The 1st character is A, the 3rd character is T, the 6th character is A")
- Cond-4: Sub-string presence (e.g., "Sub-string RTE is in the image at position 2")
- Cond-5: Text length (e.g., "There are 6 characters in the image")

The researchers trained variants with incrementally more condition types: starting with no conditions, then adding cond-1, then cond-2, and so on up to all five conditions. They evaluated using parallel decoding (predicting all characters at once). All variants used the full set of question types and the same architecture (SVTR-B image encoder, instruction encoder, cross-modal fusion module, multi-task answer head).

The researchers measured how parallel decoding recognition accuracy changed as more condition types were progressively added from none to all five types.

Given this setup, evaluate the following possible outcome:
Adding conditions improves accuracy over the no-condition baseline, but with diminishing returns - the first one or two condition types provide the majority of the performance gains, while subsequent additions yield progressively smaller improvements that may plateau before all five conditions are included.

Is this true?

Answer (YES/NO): NO